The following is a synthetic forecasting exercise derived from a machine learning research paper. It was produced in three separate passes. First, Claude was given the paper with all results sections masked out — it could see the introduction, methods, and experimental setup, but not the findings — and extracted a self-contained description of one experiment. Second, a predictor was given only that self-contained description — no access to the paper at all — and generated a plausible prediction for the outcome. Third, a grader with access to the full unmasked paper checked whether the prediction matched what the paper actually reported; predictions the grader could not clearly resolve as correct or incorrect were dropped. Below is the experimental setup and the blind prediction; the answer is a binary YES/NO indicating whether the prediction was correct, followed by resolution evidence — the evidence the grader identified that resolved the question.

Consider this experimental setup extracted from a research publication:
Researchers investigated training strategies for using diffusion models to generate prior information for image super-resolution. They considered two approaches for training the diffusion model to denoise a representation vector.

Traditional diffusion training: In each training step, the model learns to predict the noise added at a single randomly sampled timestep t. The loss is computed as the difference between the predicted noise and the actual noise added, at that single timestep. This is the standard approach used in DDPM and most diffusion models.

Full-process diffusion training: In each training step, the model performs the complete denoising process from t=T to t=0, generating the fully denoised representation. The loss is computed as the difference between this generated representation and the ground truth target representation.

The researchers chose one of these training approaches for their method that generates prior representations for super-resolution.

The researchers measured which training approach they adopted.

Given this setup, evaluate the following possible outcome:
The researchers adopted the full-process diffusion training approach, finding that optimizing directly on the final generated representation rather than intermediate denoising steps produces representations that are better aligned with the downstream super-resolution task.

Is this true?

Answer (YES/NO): NO